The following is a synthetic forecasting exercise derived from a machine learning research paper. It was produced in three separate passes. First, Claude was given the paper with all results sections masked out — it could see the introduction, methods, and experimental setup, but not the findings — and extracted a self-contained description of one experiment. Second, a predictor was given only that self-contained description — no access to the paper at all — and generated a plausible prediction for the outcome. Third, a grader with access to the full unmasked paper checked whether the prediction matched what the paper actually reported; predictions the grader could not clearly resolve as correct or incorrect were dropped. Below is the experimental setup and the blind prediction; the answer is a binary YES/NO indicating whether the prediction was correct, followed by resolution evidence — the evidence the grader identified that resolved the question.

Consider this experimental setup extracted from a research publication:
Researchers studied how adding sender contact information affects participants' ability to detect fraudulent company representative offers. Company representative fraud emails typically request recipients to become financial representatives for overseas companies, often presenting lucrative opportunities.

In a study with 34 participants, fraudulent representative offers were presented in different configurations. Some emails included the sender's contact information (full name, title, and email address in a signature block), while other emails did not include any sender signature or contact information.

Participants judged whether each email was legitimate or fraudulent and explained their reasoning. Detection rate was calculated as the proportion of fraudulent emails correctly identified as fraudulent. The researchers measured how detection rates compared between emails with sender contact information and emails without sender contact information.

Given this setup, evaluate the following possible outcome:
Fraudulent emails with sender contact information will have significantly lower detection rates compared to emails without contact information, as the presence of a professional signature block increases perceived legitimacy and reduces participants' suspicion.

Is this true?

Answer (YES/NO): YES